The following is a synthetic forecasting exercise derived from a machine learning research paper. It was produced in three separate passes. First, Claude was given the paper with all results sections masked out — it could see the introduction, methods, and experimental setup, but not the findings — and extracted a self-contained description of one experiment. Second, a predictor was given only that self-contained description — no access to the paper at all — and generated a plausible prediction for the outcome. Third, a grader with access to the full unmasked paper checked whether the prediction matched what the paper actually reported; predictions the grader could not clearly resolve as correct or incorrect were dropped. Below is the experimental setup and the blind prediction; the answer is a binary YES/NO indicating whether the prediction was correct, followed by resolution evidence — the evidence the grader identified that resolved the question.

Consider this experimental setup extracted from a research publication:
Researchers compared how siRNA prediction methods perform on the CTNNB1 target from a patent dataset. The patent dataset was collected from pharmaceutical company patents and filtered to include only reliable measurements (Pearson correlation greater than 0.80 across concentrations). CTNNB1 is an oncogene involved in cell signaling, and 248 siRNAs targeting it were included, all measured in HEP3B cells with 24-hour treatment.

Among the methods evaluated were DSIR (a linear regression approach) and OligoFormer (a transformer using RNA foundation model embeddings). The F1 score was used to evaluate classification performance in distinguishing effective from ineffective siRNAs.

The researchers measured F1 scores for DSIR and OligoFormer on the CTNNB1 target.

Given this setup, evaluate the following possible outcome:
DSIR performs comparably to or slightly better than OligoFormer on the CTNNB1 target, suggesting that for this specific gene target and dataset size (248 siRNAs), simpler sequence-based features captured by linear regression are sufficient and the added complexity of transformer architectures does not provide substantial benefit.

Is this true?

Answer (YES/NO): NO